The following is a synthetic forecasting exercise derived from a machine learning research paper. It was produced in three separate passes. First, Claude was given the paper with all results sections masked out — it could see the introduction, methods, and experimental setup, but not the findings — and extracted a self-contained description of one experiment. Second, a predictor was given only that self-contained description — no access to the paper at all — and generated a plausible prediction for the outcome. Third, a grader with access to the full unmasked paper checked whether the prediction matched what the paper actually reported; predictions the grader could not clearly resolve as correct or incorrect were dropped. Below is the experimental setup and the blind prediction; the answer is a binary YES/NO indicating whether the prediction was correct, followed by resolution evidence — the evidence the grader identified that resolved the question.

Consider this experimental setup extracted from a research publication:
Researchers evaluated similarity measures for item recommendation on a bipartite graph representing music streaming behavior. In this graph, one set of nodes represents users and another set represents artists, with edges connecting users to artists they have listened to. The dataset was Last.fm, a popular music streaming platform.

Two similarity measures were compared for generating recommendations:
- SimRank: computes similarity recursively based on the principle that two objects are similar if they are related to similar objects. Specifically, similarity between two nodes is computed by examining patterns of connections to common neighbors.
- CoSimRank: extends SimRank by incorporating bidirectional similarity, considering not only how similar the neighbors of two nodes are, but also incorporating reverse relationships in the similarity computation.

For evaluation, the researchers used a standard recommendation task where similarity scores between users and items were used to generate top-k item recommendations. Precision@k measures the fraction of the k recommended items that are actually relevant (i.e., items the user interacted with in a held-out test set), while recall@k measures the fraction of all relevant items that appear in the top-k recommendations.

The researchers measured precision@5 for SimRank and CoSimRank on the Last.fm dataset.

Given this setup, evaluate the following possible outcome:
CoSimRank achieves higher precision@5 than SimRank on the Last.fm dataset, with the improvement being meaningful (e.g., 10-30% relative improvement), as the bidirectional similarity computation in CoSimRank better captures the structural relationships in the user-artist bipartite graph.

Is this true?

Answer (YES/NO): YES